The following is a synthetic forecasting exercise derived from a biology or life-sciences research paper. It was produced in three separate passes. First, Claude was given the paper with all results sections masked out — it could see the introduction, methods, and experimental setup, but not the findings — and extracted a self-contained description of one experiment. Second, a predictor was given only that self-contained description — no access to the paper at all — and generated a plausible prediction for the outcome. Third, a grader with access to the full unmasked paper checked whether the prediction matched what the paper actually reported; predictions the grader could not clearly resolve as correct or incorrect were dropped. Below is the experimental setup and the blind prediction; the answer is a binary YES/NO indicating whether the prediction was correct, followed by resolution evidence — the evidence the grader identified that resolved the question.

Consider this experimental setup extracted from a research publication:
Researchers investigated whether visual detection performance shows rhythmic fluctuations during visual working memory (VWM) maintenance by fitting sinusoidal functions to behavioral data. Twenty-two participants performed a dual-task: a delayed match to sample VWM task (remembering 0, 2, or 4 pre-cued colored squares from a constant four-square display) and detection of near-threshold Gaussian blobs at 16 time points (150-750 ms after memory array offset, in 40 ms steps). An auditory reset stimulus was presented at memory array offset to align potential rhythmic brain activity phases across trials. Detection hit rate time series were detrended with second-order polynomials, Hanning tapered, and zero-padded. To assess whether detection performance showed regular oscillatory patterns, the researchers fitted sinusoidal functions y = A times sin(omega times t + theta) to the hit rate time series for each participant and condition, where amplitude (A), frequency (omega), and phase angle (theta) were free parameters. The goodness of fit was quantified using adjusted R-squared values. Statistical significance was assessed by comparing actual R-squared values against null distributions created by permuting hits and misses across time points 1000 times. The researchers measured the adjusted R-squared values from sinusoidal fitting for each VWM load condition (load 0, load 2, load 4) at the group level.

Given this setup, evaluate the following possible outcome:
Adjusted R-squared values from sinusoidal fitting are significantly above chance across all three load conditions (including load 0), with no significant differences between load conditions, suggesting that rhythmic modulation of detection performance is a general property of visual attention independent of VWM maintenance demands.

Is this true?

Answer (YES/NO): NO